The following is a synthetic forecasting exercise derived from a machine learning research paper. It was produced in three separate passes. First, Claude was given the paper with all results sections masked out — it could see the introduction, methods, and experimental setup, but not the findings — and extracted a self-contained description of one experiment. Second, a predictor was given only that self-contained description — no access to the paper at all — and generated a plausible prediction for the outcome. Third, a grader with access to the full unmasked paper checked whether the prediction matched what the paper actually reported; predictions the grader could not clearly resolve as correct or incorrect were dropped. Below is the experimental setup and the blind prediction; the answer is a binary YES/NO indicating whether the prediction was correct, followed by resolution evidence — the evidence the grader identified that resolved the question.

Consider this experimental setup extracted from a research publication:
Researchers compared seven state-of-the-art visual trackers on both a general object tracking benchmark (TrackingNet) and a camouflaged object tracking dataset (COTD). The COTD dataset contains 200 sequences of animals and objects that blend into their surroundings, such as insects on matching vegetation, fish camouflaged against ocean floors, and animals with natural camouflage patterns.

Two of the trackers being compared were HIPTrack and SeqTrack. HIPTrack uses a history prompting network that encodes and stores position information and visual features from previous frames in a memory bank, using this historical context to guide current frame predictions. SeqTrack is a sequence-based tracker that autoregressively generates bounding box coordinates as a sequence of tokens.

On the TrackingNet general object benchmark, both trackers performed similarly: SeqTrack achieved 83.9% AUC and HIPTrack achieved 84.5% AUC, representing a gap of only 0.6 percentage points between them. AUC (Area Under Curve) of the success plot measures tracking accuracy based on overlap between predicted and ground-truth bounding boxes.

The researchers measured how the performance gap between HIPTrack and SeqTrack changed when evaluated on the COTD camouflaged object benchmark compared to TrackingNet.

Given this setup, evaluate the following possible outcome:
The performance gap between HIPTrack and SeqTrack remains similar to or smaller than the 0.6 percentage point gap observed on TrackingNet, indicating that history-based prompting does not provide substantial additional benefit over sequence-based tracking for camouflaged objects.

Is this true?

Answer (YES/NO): NO